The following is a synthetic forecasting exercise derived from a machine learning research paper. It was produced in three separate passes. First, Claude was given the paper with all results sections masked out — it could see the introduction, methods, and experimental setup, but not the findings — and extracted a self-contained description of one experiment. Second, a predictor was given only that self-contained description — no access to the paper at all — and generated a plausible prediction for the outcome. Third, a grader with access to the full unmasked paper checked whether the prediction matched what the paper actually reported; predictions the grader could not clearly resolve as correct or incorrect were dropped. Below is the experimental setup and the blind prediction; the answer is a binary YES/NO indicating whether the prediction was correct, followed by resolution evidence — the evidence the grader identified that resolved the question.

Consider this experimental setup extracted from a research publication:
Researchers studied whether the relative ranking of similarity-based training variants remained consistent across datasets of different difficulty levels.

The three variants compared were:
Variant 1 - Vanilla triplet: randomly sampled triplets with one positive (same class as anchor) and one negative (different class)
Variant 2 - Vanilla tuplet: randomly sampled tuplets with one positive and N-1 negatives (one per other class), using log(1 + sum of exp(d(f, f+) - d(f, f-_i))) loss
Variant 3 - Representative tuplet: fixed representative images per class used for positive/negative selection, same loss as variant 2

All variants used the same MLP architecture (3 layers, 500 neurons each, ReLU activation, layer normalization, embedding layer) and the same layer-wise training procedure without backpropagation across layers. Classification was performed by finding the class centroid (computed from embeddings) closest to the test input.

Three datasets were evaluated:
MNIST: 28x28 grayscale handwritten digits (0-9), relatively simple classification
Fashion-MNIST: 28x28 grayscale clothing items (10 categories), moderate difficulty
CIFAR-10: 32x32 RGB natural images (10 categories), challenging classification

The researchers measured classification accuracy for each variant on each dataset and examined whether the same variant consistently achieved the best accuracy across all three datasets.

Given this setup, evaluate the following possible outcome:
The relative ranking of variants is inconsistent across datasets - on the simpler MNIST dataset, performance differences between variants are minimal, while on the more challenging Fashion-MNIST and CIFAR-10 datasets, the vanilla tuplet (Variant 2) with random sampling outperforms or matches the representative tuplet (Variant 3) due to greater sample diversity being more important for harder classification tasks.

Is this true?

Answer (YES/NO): NO